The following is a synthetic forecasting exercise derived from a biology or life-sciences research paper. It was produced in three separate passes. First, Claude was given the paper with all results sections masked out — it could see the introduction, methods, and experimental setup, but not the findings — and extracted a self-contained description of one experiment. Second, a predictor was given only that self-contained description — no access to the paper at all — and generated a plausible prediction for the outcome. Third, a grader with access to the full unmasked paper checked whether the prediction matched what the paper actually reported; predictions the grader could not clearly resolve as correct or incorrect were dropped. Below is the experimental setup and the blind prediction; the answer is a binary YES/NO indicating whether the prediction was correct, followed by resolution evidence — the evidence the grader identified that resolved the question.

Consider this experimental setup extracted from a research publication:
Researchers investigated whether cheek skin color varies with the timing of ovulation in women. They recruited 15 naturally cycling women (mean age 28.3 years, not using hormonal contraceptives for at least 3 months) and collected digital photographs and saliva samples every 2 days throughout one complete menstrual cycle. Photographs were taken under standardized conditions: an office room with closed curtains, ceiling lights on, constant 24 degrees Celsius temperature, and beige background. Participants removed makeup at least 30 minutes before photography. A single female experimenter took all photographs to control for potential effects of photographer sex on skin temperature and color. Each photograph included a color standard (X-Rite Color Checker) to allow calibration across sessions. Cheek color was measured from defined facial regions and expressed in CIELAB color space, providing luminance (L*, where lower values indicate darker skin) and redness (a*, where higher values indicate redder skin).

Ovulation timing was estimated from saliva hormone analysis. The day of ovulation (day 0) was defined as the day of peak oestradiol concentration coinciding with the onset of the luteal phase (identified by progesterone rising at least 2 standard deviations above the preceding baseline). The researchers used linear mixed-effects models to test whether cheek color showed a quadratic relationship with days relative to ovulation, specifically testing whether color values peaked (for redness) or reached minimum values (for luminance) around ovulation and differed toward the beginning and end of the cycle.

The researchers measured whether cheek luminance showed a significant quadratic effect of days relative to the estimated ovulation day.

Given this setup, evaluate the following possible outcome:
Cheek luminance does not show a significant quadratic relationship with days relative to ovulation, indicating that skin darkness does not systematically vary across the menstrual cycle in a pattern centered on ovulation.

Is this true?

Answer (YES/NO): YES